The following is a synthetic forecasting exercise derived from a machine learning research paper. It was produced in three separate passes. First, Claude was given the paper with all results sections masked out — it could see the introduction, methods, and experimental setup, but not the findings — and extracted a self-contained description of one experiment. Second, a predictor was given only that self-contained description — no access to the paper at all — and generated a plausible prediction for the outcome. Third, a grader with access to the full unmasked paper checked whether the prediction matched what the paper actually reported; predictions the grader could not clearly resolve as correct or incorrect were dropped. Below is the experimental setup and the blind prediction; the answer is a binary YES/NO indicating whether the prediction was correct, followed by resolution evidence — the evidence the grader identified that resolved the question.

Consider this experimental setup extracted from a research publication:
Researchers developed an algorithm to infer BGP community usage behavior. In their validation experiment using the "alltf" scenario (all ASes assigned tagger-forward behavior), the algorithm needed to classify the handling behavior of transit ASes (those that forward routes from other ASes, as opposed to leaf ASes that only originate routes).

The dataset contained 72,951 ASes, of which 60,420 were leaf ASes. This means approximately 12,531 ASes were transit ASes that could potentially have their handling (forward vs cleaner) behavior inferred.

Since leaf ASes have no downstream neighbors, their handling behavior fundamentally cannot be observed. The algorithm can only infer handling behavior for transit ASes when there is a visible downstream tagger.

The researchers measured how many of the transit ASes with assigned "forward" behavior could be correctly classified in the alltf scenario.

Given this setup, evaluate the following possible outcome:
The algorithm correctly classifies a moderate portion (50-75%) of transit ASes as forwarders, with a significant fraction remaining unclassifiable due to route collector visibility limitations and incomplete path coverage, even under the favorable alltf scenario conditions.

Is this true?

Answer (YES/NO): NO